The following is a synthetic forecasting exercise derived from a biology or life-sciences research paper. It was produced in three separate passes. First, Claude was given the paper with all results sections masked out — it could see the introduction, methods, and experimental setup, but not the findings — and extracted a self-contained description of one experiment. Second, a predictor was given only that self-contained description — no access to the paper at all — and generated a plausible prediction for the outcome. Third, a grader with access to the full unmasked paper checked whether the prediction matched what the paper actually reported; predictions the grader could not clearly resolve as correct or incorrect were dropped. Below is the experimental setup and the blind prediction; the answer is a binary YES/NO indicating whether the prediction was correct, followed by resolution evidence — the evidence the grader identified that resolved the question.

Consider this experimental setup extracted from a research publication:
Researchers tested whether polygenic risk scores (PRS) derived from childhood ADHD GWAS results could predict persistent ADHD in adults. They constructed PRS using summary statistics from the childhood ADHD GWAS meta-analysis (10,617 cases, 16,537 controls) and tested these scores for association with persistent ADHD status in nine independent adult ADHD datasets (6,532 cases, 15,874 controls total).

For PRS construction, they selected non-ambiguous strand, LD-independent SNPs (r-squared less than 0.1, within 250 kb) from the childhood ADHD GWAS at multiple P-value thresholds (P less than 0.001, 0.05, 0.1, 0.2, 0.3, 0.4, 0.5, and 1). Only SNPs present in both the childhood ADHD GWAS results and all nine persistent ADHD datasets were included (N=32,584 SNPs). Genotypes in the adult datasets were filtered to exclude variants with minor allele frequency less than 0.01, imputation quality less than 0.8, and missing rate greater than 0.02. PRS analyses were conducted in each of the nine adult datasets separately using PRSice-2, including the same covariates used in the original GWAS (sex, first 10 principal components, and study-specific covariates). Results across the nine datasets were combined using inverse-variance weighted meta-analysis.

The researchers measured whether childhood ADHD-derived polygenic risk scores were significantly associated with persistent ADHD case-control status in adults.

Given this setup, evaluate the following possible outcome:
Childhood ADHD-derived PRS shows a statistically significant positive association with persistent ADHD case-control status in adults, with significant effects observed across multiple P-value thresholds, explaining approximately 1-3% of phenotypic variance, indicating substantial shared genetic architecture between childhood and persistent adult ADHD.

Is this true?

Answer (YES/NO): NO